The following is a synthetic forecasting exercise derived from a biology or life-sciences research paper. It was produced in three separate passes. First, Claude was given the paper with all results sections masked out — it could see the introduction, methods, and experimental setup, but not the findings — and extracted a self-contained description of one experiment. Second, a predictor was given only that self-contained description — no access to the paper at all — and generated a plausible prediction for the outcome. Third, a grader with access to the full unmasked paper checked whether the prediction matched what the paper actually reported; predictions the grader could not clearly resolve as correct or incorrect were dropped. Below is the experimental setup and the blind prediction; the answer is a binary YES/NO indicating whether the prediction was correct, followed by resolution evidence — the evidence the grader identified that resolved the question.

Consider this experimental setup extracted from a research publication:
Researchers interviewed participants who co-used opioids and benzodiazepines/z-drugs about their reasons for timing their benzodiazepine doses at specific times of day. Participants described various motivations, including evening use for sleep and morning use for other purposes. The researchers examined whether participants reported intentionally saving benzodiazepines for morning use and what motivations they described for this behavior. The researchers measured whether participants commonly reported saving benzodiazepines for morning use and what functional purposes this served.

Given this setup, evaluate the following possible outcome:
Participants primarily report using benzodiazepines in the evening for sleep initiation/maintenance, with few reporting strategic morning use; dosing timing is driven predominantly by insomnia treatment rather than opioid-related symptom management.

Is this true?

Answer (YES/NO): NO